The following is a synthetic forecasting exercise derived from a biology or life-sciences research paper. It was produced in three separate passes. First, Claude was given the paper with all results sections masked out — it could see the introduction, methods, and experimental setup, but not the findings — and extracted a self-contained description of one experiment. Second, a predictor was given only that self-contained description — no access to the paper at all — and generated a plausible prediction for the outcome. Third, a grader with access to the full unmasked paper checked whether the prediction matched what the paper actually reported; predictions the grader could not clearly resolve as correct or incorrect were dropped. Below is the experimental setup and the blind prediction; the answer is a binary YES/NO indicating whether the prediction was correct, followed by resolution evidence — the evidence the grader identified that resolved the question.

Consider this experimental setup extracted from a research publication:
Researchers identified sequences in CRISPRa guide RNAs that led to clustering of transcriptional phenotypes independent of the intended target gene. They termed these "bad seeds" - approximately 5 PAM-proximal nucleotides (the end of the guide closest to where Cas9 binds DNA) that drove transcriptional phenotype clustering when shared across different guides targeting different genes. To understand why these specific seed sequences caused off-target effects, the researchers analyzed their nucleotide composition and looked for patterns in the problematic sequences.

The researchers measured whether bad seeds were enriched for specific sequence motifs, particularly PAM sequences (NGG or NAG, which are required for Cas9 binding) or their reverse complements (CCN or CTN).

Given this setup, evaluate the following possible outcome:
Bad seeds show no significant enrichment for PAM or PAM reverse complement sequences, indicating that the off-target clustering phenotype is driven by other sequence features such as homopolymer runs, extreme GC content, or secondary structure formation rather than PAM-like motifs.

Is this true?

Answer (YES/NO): NO